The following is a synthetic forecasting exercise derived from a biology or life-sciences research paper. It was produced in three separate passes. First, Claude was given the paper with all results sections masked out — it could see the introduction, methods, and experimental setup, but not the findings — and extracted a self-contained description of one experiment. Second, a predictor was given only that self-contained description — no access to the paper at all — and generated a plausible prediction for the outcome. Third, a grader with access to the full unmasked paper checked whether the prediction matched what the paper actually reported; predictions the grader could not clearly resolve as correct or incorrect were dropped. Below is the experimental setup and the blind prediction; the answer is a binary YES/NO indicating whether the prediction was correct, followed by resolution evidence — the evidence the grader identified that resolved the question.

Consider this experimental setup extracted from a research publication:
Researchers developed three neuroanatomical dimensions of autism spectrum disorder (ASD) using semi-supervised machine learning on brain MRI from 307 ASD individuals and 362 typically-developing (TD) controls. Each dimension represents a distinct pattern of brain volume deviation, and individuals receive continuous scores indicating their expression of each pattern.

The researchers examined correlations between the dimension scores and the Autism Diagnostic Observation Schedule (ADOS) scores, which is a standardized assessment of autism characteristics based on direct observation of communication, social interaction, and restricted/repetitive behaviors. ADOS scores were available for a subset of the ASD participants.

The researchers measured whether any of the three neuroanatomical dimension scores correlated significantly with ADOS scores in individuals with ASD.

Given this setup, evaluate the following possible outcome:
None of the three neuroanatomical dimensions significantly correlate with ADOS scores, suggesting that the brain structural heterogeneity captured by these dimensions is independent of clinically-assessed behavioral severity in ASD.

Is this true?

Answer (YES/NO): YES